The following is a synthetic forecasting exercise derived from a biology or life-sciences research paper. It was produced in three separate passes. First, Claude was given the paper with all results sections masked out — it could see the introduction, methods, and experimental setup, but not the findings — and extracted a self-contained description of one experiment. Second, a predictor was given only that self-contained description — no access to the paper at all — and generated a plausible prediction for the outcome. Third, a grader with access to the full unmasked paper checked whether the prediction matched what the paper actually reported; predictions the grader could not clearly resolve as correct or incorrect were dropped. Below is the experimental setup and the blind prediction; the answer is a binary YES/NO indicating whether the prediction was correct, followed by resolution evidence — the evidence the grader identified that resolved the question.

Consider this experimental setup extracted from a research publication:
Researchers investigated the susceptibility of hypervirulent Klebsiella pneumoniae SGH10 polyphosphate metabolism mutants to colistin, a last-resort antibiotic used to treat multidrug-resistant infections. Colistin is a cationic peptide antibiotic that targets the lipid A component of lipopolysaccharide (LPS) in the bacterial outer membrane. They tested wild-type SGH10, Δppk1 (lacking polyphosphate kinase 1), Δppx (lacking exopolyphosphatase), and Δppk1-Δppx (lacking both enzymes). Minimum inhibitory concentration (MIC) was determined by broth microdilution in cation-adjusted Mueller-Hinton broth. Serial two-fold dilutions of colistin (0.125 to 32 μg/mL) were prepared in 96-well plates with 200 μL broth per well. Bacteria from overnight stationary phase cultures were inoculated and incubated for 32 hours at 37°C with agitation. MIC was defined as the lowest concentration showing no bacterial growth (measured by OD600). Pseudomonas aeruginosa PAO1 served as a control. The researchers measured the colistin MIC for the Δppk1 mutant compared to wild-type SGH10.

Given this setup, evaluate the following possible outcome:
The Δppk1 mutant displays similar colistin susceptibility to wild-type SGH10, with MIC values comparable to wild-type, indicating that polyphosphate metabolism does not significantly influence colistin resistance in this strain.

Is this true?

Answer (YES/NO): YES